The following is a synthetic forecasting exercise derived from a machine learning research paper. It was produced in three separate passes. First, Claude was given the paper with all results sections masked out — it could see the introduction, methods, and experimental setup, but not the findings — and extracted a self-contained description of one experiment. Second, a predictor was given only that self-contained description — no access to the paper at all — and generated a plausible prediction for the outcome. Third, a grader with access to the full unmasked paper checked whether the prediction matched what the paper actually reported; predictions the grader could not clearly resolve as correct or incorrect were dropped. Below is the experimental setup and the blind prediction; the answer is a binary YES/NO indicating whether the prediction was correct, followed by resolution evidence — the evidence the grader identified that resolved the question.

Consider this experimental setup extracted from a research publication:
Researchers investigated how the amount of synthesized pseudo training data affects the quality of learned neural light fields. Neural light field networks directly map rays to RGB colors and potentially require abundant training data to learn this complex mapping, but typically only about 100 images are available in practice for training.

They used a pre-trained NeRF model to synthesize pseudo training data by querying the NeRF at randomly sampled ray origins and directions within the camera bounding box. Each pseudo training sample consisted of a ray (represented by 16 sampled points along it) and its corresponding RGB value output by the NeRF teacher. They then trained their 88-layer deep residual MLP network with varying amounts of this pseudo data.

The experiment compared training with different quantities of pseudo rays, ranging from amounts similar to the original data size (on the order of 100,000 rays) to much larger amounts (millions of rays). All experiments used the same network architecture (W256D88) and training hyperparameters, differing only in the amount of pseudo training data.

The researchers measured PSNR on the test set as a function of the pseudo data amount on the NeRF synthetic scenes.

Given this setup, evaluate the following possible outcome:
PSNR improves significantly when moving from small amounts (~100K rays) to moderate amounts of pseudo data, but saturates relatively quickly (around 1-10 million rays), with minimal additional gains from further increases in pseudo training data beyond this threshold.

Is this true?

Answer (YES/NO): NO